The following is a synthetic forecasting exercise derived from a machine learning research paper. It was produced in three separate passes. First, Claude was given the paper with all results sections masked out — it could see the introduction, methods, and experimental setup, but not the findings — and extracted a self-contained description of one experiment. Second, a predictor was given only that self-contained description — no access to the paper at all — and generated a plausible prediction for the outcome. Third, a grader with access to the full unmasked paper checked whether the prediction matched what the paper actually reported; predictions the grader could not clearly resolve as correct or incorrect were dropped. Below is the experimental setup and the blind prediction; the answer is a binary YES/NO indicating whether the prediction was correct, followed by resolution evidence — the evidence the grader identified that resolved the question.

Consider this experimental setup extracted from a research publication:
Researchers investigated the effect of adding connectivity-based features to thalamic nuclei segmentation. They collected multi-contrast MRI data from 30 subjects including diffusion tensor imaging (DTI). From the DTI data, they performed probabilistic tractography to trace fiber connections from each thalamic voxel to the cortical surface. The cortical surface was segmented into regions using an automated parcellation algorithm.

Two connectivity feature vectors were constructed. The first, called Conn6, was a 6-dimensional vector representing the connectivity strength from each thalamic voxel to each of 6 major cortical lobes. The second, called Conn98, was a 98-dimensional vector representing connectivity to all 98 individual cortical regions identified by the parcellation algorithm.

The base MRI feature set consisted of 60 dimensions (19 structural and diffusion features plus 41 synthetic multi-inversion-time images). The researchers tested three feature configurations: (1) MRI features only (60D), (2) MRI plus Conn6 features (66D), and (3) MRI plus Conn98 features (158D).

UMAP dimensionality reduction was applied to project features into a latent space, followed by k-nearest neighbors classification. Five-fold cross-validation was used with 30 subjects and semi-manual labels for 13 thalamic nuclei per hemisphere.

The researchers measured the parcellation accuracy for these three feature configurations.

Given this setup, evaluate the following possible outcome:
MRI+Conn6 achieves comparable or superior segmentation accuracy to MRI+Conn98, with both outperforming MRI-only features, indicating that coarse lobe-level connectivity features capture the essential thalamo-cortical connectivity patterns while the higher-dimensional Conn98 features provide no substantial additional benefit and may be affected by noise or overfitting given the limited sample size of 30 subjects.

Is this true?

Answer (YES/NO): NO